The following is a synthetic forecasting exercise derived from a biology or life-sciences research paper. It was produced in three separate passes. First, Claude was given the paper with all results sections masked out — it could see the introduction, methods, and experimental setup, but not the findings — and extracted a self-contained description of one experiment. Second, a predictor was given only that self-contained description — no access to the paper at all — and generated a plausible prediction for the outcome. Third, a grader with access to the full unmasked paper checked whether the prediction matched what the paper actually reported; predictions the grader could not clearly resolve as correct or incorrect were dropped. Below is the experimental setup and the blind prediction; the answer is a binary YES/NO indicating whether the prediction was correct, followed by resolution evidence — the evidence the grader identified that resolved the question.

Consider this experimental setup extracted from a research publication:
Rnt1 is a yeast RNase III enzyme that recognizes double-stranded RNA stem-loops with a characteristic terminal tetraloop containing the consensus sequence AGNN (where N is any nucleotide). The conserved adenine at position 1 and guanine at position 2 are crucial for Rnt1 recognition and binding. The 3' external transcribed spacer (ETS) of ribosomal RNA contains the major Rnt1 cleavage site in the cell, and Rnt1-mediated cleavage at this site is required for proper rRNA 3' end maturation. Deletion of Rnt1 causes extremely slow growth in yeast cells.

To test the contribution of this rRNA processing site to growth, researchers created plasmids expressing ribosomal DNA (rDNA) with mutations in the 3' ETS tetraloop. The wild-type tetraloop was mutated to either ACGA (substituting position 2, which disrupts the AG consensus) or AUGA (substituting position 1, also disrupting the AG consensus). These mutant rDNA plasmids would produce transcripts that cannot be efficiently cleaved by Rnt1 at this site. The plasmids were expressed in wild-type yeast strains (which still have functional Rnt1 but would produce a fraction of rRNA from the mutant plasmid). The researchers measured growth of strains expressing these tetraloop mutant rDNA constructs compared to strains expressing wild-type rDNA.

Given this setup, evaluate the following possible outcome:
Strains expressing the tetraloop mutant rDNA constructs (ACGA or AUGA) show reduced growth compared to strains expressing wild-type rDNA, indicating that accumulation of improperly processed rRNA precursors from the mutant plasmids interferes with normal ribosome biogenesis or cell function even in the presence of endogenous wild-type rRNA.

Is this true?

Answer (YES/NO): NO